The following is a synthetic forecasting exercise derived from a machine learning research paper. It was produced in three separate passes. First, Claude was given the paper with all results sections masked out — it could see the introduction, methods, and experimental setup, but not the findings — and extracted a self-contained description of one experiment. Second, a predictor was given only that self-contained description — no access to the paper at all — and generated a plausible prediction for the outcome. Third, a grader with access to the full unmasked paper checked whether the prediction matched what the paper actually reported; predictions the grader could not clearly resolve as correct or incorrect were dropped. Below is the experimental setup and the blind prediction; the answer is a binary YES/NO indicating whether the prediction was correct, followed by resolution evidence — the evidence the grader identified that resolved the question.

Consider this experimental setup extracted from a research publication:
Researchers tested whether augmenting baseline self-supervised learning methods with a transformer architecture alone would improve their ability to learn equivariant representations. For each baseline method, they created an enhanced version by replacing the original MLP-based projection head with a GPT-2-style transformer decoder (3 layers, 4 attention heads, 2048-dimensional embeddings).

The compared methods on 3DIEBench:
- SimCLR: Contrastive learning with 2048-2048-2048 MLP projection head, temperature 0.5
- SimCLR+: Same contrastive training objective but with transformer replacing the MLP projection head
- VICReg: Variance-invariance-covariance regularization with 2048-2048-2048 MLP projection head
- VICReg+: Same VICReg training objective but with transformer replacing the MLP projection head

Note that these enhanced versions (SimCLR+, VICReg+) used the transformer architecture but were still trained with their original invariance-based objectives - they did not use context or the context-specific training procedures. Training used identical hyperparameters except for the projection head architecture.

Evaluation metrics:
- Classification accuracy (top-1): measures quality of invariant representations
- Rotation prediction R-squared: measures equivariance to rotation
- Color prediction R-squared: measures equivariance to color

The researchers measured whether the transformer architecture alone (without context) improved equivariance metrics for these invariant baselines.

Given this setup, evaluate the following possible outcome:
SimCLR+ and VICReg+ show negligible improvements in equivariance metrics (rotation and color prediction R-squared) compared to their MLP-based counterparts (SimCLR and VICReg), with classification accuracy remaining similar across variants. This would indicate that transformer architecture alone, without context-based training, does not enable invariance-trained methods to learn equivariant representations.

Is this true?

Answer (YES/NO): NO